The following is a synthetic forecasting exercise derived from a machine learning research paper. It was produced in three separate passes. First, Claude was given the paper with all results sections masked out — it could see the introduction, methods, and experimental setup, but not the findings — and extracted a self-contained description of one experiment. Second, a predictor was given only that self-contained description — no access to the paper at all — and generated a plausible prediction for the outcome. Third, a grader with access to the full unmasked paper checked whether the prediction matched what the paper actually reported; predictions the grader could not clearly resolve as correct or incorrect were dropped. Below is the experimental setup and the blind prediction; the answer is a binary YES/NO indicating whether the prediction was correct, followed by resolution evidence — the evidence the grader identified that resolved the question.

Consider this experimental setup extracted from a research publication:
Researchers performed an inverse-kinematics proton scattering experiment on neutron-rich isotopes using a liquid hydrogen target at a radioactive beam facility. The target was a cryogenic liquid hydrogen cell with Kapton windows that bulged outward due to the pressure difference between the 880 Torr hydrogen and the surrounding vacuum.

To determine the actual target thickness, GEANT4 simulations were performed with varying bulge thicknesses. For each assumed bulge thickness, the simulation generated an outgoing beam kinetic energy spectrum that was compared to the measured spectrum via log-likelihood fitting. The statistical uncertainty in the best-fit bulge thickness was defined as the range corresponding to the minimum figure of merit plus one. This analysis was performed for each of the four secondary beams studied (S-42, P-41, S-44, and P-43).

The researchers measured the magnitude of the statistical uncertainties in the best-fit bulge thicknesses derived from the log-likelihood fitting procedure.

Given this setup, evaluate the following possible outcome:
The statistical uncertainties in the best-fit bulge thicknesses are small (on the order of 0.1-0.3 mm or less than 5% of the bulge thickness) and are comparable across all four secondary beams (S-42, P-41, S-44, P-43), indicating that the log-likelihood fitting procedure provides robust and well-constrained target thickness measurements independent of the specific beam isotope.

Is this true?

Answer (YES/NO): NO